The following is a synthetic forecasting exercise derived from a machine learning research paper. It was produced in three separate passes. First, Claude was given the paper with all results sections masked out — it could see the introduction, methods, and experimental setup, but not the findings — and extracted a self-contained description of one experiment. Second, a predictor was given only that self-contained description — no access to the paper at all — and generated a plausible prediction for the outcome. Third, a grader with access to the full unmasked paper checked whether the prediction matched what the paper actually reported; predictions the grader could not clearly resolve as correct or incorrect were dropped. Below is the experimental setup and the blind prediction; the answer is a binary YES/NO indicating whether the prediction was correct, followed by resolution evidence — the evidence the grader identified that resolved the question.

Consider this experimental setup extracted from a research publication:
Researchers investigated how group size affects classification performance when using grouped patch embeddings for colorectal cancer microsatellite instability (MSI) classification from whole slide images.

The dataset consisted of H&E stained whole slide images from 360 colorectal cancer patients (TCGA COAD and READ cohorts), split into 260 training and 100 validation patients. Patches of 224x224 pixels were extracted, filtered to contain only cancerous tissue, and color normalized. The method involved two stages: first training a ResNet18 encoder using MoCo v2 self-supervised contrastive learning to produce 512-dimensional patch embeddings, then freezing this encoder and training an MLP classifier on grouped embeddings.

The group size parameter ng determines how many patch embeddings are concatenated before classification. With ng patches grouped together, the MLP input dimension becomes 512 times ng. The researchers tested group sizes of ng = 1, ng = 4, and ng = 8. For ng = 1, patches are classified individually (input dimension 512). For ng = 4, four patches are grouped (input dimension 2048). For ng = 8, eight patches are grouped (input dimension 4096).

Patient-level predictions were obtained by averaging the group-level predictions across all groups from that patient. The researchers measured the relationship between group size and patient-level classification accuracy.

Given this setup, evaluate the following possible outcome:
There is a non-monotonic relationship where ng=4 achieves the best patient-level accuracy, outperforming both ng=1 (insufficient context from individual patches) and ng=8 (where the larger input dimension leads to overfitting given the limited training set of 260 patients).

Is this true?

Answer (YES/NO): YES